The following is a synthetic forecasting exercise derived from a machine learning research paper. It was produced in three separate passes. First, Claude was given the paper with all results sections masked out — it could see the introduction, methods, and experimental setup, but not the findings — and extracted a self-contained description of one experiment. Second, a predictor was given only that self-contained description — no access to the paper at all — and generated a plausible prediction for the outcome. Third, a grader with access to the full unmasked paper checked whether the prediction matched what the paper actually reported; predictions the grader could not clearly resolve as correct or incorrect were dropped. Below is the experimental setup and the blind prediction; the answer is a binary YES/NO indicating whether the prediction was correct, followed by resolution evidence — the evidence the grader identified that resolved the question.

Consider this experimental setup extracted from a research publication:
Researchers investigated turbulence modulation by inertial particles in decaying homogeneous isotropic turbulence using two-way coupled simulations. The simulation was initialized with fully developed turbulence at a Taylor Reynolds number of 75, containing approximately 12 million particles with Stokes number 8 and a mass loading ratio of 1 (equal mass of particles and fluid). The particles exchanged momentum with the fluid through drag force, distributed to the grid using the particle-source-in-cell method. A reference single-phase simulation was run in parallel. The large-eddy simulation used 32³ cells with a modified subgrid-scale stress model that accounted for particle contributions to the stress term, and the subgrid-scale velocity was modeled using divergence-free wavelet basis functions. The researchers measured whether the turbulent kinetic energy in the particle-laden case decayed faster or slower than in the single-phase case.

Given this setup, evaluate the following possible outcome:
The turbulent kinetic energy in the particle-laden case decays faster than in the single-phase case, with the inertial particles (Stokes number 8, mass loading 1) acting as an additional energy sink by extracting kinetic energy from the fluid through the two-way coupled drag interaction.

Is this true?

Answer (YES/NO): YES